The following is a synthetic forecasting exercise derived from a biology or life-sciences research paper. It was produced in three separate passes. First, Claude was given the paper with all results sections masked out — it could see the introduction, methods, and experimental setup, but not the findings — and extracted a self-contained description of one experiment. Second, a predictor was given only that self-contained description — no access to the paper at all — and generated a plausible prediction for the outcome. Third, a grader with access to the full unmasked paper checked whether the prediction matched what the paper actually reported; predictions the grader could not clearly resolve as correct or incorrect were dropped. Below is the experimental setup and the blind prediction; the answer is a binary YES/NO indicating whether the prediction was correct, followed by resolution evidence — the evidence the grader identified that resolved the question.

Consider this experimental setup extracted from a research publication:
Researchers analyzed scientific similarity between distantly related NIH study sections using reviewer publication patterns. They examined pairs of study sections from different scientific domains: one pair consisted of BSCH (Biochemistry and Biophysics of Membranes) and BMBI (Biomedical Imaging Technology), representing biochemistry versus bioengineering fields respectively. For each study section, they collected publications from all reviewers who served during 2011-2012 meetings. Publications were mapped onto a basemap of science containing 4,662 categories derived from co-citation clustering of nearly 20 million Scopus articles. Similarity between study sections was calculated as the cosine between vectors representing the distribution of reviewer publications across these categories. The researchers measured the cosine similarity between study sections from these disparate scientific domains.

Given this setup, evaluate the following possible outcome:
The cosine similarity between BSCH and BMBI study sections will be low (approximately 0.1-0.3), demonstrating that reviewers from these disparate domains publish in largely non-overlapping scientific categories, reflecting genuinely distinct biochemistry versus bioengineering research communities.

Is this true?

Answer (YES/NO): NO